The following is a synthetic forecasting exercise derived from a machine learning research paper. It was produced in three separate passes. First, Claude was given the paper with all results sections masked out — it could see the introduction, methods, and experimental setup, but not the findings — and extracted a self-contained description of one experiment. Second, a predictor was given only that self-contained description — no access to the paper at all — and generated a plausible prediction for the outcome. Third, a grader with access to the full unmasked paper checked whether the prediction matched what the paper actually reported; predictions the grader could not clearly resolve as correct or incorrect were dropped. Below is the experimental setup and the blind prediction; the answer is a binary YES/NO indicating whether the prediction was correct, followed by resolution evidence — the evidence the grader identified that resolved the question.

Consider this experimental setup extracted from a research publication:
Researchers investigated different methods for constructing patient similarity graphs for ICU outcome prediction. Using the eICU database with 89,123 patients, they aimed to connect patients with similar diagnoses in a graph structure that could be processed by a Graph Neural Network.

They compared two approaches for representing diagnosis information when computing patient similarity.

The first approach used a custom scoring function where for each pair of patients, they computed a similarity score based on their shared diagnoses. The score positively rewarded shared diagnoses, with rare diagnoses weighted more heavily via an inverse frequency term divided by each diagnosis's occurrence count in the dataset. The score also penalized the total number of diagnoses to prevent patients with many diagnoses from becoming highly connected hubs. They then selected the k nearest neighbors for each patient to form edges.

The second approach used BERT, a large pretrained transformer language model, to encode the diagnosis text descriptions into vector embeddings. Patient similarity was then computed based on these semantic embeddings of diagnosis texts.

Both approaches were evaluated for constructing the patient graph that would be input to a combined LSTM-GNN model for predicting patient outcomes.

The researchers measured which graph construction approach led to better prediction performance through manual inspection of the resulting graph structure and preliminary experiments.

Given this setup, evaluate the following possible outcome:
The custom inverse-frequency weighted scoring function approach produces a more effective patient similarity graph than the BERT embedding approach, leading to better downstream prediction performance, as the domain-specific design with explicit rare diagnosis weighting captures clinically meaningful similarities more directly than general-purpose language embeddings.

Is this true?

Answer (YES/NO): YES